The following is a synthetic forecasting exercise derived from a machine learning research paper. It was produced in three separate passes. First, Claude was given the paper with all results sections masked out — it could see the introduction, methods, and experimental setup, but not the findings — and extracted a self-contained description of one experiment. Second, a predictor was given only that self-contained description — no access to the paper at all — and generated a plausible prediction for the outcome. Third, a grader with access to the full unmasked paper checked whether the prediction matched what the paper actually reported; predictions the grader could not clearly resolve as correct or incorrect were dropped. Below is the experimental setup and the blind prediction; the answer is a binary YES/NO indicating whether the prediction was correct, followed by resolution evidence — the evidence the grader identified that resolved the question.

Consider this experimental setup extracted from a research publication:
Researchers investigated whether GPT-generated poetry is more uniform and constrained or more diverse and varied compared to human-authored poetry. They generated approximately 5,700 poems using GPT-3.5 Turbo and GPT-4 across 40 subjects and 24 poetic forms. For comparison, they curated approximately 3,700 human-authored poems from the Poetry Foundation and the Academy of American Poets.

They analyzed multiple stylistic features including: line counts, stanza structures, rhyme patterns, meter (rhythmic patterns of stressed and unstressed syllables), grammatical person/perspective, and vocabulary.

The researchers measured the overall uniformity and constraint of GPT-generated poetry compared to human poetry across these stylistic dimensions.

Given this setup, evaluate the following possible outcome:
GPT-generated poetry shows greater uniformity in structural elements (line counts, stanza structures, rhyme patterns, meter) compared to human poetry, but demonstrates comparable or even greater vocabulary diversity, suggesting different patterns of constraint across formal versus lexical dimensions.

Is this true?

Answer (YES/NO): NO